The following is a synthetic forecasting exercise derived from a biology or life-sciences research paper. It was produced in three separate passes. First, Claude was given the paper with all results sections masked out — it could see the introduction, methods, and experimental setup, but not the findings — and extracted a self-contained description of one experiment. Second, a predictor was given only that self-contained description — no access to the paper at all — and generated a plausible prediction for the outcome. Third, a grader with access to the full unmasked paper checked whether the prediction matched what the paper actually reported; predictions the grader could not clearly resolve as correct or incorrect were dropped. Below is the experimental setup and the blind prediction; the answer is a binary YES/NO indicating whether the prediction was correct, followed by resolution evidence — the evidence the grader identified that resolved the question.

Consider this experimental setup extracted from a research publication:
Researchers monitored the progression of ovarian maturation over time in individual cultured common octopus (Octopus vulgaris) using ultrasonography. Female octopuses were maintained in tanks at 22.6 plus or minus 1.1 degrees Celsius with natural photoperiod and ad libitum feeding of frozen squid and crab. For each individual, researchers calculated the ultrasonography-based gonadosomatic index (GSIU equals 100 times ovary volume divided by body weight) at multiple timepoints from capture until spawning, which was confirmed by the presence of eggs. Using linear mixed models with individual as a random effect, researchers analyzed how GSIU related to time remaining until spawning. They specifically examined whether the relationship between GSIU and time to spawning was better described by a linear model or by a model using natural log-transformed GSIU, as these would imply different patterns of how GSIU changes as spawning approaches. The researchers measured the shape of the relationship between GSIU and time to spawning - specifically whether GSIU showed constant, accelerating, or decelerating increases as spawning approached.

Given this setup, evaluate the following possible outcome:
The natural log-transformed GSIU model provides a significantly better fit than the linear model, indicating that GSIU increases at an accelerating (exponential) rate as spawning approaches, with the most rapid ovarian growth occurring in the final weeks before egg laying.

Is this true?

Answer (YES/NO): NO